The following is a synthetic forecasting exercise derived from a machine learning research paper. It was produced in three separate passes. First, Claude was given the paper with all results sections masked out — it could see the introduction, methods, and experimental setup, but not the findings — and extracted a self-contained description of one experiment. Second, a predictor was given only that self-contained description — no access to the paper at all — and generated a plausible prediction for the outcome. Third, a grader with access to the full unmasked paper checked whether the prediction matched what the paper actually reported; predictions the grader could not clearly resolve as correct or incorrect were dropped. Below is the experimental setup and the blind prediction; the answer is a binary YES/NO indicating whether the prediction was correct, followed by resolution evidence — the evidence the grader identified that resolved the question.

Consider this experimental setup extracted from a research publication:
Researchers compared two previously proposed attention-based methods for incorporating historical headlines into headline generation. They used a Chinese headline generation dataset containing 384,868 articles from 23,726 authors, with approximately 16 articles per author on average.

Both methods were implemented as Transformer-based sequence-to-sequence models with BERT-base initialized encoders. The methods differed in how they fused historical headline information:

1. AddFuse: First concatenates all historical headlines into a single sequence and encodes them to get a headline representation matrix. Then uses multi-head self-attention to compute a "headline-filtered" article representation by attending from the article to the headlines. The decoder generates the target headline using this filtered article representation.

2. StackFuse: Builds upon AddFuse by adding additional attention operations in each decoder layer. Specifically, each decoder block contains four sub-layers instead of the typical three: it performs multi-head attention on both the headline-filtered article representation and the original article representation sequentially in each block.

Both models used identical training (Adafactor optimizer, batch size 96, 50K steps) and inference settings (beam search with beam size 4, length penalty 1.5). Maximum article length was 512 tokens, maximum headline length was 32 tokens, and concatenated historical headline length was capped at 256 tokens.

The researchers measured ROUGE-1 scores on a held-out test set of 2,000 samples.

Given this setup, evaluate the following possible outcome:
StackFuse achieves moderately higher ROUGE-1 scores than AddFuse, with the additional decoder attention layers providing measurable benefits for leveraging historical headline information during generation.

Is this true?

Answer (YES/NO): NO